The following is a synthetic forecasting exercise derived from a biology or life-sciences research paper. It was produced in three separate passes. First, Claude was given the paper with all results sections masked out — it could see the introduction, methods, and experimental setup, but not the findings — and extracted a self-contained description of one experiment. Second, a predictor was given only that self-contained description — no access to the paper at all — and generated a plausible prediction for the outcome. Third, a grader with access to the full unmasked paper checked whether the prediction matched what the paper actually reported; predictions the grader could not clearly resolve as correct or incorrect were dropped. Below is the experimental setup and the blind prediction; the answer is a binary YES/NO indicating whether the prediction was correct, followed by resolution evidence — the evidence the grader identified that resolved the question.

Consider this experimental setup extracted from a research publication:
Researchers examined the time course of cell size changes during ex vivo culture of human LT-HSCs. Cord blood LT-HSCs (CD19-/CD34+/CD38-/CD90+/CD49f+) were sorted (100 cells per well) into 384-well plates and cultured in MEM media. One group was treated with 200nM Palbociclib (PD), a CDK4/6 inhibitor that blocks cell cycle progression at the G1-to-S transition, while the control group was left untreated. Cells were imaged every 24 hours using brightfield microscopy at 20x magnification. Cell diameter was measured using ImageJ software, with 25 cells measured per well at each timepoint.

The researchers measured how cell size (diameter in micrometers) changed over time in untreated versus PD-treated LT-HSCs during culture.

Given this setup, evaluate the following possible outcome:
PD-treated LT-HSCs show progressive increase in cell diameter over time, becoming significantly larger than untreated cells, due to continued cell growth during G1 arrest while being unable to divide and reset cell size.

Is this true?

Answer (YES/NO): NO